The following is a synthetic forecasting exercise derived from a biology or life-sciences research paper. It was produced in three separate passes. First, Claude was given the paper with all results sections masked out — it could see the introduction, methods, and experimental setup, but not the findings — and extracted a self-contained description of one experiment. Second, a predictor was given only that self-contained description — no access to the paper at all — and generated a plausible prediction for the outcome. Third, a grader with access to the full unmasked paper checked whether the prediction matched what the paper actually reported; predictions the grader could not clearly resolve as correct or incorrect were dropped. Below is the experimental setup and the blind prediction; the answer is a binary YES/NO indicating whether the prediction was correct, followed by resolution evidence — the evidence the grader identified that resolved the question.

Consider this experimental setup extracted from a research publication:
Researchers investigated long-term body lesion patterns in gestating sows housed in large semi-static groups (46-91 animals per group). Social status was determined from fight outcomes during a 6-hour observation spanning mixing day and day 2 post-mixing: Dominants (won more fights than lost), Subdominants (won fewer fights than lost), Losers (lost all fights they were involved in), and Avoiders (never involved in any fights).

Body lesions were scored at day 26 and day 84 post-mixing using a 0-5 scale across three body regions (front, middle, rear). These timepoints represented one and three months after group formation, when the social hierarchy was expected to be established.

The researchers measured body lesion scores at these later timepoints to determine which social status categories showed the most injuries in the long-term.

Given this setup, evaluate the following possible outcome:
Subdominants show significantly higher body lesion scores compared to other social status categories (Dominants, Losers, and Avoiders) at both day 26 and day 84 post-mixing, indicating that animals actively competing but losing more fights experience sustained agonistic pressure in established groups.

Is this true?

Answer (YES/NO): NO